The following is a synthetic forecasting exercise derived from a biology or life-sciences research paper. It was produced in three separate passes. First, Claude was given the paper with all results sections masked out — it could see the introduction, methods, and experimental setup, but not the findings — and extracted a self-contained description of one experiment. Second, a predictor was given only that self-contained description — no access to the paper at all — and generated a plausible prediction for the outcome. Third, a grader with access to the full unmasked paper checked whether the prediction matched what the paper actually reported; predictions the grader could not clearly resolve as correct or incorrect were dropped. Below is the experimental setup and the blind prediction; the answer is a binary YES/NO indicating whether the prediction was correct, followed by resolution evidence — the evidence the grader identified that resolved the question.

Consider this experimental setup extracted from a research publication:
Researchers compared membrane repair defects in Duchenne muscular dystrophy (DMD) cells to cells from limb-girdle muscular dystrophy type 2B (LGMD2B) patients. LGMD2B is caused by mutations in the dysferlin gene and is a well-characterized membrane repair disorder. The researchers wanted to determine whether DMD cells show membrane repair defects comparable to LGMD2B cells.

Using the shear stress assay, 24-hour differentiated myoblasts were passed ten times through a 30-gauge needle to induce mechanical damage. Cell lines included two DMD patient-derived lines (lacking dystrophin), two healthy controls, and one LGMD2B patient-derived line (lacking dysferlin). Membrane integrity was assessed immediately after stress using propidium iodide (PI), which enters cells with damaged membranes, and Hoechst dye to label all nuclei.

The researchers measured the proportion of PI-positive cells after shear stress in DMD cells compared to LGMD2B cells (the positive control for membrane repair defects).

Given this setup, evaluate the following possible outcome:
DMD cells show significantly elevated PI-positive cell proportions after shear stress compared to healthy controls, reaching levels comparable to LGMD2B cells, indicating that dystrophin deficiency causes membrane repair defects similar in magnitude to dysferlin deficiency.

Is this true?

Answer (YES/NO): YES